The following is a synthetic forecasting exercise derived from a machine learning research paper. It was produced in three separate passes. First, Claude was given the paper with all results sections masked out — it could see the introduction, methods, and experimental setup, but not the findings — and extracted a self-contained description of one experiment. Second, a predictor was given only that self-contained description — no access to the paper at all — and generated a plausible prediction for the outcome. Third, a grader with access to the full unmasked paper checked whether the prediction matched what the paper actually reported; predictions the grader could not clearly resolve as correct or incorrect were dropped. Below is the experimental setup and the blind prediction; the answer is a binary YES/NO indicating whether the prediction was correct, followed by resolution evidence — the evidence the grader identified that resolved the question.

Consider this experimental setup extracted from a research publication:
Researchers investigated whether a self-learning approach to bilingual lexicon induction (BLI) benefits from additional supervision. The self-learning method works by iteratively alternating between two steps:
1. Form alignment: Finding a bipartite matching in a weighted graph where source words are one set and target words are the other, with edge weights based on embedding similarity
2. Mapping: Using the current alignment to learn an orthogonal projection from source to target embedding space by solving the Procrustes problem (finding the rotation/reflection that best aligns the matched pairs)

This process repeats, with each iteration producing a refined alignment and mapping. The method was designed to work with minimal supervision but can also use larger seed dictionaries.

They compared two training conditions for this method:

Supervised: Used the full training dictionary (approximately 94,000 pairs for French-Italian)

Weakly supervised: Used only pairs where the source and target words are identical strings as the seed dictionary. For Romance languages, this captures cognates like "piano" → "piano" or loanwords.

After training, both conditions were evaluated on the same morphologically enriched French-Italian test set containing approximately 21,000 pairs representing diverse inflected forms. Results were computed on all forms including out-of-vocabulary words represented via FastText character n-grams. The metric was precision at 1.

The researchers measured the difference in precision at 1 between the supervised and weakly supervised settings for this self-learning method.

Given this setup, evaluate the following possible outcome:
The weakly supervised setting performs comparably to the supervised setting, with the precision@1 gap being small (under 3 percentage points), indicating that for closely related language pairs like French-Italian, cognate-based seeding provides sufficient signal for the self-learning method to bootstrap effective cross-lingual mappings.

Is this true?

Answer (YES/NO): YES